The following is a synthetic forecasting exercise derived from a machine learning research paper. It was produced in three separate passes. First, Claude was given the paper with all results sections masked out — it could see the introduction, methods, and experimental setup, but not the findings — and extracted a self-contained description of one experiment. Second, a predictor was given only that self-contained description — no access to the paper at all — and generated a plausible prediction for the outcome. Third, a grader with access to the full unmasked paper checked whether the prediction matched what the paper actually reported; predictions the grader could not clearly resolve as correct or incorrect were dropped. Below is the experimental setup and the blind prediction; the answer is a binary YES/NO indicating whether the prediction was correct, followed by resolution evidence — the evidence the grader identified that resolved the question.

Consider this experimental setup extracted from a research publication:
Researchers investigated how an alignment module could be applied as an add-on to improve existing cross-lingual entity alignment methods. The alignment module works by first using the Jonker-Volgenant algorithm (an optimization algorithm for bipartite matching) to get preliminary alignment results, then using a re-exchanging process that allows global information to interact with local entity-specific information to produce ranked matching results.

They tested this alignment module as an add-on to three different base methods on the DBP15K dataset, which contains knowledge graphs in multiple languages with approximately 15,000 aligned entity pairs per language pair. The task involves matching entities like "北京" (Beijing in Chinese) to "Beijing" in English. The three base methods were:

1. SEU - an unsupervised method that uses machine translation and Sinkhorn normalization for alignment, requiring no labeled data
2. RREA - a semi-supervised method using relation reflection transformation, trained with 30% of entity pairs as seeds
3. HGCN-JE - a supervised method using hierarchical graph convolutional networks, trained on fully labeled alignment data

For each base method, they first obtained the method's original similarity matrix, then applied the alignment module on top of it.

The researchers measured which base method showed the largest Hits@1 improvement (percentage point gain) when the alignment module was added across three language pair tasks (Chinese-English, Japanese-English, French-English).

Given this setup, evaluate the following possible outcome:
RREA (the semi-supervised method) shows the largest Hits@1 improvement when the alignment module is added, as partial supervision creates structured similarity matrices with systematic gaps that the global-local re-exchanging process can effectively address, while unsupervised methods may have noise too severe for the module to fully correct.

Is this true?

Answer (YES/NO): NO